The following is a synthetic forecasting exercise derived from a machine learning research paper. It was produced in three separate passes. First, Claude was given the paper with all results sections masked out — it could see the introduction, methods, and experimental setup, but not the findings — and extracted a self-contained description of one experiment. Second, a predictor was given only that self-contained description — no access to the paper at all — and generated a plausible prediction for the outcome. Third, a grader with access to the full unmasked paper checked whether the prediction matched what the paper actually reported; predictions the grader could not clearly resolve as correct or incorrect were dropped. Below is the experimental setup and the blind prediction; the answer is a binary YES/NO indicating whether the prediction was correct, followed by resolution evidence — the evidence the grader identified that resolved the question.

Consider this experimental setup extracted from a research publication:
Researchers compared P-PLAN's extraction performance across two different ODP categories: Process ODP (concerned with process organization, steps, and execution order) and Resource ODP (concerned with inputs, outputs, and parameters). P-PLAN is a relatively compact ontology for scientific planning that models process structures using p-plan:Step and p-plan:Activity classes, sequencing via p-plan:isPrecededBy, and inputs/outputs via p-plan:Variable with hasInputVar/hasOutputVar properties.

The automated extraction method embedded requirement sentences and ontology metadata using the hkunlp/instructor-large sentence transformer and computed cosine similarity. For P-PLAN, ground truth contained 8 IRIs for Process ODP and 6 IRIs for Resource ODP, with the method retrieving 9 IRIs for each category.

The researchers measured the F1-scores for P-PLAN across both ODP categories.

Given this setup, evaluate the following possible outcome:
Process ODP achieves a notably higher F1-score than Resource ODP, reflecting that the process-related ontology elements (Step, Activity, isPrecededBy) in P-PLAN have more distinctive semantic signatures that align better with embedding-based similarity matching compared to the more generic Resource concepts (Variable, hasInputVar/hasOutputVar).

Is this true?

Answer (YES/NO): YES